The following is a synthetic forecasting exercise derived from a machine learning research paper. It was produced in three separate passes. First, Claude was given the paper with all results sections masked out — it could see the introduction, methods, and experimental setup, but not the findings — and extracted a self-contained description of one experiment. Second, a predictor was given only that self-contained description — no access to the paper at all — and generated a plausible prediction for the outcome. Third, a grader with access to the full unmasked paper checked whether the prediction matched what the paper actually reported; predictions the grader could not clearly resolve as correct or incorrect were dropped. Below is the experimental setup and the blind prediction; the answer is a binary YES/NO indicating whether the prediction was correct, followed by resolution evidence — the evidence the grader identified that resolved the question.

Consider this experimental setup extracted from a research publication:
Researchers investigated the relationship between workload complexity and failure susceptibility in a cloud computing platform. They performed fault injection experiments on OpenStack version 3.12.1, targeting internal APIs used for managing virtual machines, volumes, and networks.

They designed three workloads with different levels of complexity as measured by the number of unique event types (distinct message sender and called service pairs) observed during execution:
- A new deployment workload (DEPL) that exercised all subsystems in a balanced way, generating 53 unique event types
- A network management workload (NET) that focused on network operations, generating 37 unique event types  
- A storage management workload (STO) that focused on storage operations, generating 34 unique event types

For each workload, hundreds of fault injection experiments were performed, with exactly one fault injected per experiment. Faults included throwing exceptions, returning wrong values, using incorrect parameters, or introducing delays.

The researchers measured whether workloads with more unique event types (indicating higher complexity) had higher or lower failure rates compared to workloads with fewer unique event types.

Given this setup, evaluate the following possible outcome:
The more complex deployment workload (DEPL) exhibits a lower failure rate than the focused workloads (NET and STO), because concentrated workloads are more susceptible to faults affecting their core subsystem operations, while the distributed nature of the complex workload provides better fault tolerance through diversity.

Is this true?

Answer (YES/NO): YES